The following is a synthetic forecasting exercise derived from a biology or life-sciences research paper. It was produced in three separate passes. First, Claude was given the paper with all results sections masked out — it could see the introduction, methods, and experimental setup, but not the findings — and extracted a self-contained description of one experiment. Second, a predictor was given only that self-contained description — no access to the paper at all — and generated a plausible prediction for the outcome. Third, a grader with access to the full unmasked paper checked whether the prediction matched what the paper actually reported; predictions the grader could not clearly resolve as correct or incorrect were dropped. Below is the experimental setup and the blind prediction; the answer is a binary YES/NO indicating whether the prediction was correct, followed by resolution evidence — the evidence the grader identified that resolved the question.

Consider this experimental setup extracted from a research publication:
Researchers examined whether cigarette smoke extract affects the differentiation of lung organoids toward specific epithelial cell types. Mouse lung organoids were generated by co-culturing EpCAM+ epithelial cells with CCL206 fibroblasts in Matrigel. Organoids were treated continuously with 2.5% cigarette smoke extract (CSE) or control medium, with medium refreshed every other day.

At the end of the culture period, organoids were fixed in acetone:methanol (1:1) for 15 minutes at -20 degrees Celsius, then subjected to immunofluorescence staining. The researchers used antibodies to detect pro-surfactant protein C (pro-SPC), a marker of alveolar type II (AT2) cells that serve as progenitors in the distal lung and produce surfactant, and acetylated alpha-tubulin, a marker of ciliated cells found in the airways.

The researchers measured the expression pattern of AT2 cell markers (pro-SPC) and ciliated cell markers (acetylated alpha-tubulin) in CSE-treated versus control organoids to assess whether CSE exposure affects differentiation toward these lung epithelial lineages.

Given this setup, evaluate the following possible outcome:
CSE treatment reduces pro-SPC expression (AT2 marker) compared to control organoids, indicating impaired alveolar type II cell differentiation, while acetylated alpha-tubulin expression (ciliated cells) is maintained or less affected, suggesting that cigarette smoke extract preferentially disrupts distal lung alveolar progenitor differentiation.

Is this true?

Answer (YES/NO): YES